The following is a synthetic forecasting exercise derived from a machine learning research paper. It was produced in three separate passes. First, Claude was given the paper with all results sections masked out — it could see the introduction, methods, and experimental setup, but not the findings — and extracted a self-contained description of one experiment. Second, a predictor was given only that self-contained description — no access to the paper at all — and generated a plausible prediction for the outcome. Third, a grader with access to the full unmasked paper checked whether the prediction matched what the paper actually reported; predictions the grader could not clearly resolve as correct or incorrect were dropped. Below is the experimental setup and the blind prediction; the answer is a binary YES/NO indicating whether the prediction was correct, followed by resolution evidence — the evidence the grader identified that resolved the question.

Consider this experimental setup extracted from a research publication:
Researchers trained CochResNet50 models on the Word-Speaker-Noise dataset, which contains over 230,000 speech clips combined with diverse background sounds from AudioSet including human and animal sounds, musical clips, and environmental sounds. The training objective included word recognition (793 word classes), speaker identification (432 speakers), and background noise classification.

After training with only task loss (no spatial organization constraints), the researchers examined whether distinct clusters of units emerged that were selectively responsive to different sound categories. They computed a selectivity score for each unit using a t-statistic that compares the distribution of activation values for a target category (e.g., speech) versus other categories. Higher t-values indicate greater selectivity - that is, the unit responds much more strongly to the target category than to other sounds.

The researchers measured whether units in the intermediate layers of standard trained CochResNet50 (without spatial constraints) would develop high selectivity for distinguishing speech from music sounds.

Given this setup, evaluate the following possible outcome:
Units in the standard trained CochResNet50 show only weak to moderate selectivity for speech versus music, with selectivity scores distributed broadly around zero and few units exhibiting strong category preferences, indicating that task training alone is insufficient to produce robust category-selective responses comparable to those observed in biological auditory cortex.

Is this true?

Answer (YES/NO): NO